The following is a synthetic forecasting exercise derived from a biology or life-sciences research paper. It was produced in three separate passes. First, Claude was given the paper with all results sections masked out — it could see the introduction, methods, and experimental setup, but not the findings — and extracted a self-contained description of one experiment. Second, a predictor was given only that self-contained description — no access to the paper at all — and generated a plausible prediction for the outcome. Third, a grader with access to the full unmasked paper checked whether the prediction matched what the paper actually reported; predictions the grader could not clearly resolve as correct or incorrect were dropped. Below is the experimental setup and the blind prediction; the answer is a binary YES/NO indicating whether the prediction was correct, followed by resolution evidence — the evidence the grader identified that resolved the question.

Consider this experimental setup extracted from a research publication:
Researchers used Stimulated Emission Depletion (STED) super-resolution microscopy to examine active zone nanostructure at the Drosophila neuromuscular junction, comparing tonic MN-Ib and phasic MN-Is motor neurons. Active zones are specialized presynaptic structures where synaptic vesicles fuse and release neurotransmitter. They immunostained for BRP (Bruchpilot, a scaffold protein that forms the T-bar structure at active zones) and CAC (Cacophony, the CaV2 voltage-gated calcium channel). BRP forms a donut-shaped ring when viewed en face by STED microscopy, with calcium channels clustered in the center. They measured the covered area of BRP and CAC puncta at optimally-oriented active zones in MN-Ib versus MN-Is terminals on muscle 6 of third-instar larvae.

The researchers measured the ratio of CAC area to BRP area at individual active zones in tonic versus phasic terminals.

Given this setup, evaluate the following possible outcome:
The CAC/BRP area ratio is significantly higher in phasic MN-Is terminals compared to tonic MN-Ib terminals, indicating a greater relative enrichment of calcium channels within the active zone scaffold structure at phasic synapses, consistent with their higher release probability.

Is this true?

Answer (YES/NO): YES